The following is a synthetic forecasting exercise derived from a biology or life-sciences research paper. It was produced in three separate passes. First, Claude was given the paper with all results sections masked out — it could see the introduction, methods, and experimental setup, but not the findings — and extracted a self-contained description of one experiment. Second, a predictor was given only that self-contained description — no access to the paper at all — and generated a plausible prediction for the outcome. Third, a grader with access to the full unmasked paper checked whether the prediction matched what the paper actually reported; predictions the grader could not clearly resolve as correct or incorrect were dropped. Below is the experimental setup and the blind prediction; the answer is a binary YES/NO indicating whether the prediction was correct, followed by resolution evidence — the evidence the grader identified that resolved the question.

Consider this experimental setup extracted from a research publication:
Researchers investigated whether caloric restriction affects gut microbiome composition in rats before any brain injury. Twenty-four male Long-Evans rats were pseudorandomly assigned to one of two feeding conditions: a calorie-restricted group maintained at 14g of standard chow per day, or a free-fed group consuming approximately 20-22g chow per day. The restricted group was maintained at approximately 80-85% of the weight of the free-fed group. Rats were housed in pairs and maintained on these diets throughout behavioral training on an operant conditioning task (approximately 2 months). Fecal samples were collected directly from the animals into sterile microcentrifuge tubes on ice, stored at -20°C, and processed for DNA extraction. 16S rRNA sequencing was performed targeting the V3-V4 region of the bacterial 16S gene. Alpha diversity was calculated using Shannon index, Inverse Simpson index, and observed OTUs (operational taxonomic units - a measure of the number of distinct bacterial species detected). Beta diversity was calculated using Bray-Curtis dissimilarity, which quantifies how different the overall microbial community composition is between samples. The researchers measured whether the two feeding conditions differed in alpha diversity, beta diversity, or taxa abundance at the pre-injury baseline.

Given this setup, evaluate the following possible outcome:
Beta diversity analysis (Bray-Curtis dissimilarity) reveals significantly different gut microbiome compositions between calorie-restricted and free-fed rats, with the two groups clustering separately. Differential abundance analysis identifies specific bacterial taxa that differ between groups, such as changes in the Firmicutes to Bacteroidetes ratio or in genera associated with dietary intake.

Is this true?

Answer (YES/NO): NO